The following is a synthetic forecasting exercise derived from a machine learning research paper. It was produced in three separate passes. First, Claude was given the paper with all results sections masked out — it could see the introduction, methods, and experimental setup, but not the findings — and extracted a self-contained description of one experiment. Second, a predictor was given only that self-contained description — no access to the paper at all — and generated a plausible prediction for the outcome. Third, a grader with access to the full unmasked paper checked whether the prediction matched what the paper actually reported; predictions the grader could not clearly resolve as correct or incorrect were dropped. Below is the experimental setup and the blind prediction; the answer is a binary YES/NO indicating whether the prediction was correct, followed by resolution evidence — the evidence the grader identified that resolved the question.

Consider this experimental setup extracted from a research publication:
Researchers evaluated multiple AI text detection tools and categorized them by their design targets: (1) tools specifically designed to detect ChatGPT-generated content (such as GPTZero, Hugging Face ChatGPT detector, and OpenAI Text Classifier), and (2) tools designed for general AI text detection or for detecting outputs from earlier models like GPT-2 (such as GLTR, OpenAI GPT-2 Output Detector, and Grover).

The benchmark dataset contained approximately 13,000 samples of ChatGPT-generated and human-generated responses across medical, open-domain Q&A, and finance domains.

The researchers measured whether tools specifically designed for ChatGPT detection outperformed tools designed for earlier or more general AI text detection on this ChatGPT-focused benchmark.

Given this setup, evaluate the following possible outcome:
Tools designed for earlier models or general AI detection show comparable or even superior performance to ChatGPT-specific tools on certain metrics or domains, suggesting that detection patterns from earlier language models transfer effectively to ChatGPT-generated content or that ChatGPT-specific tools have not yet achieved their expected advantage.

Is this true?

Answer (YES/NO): YES